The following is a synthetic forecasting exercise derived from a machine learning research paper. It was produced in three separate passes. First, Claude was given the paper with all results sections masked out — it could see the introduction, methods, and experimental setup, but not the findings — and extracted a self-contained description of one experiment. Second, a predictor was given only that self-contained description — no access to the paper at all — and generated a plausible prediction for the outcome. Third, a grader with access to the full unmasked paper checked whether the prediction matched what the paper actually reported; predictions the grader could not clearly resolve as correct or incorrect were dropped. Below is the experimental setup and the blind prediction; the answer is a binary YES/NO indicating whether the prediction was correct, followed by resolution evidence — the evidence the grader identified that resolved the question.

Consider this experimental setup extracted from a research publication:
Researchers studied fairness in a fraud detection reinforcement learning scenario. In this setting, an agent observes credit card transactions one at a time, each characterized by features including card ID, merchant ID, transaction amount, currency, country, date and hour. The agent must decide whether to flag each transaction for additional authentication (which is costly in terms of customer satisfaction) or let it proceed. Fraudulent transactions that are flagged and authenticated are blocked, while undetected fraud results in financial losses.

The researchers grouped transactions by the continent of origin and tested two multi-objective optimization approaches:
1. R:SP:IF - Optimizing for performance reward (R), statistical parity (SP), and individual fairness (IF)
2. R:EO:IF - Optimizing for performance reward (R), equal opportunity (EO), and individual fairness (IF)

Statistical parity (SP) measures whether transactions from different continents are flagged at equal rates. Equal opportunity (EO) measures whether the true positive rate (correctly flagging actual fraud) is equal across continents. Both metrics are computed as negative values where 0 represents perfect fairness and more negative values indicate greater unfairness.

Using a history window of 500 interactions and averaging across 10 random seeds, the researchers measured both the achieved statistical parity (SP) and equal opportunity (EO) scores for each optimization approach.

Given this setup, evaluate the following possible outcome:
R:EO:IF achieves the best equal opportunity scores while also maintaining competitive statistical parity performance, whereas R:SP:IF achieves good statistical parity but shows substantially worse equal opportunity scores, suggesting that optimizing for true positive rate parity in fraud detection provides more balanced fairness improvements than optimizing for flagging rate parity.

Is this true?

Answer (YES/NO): YES